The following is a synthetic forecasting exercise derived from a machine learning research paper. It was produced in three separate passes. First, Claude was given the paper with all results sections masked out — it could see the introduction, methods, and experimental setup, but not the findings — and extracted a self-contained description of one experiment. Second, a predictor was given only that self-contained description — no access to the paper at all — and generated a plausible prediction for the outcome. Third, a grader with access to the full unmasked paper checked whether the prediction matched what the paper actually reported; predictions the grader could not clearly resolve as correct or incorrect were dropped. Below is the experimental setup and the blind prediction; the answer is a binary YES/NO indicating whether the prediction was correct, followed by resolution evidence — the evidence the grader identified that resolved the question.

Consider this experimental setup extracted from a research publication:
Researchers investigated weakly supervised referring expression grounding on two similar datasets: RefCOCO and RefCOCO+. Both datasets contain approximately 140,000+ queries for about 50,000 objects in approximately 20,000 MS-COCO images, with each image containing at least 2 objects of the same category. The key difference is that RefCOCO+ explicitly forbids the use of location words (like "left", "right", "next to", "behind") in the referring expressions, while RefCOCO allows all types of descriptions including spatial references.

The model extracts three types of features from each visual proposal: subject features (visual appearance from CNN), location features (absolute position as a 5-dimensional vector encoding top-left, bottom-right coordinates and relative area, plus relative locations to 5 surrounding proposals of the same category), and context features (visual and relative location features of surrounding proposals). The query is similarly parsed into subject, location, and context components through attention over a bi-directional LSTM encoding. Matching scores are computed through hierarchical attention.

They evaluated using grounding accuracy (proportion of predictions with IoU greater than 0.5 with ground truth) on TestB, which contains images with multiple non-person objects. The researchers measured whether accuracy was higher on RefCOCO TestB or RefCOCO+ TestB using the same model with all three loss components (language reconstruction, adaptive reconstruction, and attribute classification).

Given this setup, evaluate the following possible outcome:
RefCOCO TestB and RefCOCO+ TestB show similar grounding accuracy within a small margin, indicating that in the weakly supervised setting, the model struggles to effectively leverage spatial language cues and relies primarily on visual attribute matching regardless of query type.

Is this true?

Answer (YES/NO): YES